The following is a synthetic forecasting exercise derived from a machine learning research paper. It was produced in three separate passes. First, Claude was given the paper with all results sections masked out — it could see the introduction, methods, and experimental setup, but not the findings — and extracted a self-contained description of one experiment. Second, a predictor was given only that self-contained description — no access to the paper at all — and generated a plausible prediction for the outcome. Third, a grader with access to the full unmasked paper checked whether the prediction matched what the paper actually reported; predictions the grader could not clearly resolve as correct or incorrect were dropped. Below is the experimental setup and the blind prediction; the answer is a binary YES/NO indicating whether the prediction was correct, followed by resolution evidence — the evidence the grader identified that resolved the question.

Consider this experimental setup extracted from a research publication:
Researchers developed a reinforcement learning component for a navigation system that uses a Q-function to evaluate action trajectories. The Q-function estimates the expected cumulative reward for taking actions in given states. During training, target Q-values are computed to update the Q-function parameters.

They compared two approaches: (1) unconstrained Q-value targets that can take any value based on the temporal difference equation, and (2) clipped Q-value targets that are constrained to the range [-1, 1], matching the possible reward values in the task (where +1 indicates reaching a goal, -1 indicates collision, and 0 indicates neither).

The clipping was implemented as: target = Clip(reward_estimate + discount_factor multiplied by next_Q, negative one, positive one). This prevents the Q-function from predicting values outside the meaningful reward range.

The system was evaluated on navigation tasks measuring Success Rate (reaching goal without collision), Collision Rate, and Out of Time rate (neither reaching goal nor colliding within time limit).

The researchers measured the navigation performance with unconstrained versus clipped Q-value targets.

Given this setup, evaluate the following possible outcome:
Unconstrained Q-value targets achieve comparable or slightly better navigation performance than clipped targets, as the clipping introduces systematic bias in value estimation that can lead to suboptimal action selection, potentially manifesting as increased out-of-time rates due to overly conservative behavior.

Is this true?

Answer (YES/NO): NO